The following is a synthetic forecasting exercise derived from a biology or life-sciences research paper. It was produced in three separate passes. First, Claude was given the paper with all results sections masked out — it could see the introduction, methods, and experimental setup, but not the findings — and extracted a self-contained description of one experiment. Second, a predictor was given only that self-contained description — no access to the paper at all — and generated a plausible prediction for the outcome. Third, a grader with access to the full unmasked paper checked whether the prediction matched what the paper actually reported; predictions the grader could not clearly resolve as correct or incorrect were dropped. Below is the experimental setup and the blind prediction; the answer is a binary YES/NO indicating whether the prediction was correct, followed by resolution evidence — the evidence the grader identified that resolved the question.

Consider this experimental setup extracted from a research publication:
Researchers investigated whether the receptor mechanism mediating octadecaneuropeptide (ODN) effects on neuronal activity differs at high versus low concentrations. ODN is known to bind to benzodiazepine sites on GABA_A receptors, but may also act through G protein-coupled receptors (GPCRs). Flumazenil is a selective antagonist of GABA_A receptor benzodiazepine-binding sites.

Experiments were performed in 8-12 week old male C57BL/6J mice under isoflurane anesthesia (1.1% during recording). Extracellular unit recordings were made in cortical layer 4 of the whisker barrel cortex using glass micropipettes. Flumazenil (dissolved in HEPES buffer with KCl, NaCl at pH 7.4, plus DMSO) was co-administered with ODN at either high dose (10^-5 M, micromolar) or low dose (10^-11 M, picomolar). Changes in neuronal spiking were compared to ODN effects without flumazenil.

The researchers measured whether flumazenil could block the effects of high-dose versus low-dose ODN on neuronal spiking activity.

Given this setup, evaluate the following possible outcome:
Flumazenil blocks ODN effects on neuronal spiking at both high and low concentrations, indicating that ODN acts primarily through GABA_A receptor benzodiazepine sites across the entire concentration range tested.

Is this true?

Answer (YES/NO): NO